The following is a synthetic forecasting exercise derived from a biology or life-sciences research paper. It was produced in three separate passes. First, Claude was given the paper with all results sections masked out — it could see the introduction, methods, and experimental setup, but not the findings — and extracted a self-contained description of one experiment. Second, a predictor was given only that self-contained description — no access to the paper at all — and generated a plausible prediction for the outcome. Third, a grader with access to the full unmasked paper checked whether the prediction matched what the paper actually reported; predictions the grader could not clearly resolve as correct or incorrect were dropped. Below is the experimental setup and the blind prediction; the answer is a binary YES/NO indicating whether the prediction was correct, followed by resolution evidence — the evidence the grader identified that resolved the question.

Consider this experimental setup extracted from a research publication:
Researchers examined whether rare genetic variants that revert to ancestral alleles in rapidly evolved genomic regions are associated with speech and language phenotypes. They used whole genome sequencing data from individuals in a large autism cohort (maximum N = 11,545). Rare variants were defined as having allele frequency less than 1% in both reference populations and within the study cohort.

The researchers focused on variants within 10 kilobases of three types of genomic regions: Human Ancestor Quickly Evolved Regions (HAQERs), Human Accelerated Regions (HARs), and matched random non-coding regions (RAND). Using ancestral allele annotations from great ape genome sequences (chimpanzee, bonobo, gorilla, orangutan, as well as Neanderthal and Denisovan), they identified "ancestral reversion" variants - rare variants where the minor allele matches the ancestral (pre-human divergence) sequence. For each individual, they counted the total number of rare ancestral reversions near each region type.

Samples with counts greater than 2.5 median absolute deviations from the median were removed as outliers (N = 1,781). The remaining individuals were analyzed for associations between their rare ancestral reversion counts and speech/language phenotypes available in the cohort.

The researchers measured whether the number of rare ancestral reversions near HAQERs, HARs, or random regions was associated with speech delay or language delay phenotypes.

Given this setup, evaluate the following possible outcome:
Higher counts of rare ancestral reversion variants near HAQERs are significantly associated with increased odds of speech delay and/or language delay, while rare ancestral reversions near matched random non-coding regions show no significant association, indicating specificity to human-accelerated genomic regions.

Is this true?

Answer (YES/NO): YES